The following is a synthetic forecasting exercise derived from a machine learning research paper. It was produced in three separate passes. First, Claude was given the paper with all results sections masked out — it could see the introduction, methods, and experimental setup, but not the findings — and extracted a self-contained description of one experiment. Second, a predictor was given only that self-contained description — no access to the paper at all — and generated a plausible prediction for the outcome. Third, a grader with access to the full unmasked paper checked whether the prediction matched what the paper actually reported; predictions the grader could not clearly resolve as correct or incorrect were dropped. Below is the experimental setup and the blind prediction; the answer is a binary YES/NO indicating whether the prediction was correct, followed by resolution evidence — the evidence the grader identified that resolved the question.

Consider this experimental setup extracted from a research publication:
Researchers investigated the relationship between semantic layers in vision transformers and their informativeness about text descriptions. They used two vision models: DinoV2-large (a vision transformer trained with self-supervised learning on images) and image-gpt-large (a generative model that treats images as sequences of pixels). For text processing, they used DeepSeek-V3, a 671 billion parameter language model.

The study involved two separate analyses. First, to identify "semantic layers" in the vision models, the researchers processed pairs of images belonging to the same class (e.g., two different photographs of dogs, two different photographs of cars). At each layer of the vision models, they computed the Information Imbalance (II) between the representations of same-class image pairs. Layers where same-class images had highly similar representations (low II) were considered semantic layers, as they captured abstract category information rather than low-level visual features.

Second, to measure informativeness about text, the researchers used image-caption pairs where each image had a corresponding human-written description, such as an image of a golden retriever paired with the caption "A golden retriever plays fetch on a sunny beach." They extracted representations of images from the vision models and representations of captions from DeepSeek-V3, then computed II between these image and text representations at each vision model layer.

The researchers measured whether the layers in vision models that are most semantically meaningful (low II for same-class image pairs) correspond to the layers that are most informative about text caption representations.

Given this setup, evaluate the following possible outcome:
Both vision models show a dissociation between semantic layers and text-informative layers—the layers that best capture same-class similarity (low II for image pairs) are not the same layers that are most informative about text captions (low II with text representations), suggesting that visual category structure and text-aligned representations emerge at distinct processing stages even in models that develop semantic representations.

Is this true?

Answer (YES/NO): NO